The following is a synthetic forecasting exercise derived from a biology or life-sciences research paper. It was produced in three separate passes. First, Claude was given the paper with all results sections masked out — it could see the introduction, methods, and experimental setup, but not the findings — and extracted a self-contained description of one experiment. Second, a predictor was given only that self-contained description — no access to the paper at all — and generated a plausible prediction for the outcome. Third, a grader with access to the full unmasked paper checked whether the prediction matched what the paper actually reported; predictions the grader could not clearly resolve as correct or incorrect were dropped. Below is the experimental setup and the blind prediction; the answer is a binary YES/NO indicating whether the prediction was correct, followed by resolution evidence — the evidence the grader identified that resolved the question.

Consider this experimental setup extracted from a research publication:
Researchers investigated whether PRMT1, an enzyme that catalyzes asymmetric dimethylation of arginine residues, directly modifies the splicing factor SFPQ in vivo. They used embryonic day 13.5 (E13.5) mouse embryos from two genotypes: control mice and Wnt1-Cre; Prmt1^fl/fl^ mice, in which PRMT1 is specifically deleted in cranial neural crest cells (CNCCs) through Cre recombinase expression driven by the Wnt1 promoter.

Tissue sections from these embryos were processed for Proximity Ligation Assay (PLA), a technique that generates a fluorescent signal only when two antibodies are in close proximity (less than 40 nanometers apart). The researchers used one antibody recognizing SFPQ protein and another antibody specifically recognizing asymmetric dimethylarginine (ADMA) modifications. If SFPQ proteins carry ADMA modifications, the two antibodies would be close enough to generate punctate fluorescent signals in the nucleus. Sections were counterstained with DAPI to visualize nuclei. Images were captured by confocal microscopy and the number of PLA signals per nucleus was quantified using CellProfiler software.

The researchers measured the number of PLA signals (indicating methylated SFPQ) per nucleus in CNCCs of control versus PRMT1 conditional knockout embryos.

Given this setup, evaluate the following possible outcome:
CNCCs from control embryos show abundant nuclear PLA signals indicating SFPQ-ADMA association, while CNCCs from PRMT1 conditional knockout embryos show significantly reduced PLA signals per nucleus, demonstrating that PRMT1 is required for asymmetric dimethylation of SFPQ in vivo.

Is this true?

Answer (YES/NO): YES